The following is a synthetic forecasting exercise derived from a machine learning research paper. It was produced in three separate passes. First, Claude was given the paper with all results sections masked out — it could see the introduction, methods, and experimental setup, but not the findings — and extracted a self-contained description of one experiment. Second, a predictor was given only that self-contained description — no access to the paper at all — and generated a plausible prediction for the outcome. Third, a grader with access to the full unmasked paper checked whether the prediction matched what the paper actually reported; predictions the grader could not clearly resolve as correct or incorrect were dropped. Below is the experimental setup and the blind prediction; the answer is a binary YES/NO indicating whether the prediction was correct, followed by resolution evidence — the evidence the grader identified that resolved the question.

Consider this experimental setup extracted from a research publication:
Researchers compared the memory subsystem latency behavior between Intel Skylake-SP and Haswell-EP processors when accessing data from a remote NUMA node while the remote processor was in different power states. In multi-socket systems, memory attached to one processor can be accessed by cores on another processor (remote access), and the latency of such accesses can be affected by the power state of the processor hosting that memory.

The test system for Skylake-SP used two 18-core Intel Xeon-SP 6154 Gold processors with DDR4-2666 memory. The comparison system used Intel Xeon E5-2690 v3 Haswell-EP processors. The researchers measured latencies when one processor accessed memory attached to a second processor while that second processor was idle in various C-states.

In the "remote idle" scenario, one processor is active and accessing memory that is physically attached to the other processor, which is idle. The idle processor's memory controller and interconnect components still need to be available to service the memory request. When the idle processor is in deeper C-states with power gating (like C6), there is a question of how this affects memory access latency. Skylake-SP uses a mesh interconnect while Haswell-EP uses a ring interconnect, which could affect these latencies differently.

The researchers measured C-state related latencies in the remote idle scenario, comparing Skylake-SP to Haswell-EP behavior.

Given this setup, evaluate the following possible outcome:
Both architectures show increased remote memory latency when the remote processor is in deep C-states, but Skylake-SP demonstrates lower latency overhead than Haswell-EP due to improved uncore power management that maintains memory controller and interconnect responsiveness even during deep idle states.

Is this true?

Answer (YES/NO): NO